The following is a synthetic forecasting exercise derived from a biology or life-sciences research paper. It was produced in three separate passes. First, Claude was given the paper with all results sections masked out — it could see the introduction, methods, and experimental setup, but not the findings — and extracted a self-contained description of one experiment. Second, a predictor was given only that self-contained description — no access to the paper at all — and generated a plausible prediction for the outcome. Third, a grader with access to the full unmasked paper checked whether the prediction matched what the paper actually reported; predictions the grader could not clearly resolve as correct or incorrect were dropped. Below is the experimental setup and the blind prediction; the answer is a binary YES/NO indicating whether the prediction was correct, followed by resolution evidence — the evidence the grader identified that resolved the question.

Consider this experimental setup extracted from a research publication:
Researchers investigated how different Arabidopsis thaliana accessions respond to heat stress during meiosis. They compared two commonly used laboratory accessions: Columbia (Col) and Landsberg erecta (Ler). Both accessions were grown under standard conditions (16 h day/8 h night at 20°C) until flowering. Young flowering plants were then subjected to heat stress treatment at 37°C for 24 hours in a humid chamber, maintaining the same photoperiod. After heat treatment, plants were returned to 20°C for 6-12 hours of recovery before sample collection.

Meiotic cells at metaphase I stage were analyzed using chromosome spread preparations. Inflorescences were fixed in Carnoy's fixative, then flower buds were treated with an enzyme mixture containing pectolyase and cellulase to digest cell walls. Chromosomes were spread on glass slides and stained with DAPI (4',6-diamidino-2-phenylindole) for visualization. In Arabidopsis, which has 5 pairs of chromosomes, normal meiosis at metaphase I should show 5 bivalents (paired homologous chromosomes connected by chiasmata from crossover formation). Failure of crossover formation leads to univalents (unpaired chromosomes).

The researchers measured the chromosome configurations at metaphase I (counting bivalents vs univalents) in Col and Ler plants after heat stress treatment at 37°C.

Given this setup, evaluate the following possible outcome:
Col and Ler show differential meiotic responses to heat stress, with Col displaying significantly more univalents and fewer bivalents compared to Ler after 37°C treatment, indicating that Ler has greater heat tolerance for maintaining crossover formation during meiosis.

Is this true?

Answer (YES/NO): YES